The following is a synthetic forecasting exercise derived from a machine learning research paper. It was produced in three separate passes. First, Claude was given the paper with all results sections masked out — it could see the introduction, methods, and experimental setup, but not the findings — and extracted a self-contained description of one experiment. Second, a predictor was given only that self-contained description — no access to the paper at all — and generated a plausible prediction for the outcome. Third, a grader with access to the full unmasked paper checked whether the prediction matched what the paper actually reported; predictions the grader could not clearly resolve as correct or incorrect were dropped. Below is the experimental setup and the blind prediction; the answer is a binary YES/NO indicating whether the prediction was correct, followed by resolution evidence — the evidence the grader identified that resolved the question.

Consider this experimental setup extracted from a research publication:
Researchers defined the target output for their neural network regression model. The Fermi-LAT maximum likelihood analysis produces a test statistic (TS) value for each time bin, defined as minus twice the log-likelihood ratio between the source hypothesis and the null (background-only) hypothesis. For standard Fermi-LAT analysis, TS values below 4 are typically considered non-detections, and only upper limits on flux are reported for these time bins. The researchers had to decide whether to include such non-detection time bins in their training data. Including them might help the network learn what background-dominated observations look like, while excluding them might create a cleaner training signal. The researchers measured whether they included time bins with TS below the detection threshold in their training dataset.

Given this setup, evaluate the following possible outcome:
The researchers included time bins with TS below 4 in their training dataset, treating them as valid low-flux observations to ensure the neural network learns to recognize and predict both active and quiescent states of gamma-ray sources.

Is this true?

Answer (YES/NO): YES